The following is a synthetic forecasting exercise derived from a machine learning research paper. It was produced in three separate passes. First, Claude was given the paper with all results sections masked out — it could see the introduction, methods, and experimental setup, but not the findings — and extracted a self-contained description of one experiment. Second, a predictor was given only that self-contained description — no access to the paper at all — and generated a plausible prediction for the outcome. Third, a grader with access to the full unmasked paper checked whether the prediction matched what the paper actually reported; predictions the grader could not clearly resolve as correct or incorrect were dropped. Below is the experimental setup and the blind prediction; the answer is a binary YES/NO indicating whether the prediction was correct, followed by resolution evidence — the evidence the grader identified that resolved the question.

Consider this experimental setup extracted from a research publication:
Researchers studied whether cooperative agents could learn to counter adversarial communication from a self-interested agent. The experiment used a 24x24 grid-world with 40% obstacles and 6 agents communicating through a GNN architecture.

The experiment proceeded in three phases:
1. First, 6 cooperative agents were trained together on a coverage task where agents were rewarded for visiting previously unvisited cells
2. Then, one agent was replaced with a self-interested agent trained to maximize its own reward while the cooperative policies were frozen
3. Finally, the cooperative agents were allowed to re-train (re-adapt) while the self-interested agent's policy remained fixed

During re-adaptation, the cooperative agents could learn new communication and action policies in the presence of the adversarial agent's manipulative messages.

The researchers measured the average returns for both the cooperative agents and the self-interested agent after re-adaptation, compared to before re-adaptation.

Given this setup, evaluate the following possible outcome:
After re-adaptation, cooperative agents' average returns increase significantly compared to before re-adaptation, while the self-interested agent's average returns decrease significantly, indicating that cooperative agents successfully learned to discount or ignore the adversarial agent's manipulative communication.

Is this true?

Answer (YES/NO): YES